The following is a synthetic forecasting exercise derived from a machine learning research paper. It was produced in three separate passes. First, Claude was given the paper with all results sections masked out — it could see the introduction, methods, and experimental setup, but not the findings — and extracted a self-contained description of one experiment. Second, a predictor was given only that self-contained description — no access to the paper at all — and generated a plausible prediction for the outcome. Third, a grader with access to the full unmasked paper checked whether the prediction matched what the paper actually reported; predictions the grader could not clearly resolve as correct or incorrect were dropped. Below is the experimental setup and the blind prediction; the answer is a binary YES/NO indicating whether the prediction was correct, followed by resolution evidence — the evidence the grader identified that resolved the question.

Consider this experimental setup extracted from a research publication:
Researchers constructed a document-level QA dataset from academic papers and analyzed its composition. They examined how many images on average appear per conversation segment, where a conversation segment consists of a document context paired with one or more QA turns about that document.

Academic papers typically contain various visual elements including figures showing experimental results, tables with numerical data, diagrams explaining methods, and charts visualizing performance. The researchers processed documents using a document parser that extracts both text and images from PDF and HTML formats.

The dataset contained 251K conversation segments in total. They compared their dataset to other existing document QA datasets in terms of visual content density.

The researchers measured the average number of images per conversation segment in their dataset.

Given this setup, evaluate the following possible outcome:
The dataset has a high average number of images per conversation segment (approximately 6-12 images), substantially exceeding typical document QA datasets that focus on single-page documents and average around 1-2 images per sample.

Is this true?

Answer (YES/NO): NO